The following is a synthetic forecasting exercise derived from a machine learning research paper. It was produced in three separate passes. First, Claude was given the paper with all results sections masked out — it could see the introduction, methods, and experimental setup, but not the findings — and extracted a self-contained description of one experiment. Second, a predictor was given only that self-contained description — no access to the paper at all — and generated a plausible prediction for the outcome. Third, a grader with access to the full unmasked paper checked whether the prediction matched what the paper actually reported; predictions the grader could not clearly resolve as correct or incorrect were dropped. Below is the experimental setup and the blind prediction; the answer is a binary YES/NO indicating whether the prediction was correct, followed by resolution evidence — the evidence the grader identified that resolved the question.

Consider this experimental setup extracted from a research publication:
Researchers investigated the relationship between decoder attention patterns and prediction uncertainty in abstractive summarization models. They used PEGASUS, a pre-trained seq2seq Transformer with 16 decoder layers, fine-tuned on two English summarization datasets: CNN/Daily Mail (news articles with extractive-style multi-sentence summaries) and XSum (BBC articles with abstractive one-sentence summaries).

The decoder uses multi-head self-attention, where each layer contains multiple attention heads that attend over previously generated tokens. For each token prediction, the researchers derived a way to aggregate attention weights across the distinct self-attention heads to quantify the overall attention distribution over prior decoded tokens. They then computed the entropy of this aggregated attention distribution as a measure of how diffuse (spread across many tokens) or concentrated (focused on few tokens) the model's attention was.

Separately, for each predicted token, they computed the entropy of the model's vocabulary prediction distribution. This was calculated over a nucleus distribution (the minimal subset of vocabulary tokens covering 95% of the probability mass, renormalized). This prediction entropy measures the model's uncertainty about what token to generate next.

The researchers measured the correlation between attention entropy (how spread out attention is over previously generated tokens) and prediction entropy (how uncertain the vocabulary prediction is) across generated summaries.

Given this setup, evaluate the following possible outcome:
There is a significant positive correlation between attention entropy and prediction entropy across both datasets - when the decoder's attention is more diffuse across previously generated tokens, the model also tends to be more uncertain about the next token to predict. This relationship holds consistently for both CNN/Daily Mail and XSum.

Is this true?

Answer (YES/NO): YES